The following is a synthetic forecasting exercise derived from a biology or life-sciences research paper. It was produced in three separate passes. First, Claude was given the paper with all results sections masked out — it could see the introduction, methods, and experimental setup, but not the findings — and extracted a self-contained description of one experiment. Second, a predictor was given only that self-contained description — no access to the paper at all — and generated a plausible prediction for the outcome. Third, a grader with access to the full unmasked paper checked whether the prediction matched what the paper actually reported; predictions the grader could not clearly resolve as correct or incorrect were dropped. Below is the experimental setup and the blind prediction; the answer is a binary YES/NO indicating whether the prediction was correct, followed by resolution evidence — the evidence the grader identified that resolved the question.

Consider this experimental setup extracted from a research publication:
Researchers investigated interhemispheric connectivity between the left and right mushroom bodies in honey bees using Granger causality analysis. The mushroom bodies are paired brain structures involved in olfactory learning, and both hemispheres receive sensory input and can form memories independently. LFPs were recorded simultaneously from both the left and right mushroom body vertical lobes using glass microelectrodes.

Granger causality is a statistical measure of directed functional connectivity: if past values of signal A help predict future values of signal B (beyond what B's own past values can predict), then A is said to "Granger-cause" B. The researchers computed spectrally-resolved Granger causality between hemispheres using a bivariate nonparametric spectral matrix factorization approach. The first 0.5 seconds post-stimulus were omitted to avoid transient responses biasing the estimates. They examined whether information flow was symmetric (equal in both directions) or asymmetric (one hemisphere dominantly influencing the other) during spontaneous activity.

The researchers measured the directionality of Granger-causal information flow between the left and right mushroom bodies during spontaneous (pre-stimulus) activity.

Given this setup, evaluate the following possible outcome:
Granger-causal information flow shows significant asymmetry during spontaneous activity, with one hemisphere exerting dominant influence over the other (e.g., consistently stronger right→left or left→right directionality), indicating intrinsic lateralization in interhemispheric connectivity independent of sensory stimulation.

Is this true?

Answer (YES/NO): YES